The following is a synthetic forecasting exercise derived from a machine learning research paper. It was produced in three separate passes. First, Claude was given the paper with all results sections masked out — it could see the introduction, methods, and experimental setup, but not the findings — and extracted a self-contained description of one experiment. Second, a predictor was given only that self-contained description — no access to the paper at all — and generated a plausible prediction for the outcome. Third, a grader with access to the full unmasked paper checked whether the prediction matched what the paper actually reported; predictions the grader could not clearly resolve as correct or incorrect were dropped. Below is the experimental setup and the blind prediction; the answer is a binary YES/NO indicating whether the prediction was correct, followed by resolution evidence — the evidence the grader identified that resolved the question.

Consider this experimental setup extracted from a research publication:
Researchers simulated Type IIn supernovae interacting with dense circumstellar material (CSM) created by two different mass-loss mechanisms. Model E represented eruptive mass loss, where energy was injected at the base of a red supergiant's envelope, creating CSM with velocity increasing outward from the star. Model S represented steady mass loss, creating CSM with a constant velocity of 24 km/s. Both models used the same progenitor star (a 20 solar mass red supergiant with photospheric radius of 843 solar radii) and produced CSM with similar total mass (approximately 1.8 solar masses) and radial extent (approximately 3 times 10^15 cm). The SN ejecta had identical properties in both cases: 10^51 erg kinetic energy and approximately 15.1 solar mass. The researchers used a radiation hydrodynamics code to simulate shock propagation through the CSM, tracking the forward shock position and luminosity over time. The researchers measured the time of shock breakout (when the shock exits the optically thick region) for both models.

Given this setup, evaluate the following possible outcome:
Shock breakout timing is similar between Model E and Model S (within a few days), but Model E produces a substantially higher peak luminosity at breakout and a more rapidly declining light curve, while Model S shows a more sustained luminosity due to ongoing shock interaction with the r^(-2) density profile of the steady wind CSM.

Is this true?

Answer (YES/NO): NO